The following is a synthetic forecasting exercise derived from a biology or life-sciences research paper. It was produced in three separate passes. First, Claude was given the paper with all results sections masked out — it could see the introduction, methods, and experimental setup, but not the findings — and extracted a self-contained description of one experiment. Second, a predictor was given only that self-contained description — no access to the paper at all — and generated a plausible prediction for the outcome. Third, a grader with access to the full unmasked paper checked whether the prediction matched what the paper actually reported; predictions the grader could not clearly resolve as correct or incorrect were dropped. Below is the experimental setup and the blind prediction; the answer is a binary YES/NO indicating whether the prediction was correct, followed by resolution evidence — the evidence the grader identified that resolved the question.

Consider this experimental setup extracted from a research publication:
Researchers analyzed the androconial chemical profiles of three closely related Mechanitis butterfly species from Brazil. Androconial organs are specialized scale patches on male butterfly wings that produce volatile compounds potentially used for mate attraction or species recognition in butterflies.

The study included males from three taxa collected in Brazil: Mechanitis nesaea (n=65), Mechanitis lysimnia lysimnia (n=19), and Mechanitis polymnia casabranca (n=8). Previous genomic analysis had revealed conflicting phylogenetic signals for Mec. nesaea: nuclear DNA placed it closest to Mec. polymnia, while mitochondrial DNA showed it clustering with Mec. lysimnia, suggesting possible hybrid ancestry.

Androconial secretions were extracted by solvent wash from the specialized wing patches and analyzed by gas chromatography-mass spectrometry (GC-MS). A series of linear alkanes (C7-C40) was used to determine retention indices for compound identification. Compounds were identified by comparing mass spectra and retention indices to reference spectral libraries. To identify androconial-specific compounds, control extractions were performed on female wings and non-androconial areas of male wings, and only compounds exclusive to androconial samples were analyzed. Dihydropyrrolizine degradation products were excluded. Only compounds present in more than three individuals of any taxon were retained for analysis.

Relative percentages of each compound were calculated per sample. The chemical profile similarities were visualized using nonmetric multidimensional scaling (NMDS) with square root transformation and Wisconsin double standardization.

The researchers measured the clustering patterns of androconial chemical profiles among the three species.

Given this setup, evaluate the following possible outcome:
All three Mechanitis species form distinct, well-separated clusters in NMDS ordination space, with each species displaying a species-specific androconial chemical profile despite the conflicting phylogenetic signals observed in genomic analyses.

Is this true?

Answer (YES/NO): YES